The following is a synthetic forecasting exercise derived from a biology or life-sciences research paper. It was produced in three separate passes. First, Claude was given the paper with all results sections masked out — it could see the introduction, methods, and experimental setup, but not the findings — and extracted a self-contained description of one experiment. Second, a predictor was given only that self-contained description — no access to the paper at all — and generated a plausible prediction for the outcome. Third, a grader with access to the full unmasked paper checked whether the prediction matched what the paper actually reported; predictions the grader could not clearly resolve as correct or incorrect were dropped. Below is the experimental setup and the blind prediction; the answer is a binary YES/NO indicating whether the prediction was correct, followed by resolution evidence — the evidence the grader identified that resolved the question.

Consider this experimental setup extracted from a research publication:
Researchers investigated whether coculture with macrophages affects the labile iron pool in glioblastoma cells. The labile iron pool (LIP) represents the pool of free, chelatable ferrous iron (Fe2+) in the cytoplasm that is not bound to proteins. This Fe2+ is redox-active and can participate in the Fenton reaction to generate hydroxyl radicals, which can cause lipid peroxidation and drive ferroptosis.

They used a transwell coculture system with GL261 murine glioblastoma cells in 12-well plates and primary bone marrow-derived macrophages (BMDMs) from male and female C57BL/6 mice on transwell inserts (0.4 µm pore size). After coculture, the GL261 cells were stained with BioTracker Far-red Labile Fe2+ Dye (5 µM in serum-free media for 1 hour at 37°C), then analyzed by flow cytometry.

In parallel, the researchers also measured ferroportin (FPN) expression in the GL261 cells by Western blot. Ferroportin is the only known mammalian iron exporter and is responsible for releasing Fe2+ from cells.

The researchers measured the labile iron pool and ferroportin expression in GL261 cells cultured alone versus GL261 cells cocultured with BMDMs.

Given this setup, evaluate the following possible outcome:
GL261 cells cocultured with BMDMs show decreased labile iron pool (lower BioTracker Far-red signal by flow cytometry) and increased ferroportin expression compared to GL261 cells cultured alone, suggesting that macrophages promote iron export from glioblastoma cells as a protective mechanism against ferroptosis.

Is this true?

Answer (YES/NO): NO